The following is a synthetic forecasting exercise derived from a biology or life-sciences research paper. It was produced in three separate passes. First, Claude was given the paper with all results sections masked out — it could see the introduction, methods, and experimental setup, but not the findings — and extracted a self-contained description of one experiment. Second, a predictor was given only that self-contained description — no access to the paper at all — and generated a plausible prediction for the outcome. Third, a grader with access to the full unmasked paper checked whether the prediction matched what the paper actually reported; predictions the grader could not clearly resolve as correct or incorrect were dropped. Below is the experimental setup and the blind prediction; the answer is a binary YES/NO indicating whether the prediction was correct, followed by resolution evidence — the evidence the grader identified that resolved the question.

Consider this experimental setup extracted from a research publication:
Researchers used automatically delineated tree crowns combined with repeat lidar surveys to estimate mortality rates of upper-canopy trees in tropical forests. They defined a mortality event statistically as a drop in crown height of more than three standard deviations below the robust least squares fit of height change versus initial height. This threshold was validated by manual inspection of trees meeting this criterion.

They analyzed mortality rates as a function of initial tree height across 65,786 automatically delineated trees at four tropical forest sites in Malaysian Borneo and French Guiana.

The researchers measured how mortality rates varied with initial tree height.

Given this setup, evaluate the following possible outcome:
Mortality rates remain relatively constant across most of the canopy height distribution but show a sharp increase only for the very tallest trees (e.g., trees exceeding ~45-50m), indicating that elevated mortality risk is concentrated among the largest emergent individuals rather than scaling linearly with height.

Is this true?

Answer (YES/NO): NO